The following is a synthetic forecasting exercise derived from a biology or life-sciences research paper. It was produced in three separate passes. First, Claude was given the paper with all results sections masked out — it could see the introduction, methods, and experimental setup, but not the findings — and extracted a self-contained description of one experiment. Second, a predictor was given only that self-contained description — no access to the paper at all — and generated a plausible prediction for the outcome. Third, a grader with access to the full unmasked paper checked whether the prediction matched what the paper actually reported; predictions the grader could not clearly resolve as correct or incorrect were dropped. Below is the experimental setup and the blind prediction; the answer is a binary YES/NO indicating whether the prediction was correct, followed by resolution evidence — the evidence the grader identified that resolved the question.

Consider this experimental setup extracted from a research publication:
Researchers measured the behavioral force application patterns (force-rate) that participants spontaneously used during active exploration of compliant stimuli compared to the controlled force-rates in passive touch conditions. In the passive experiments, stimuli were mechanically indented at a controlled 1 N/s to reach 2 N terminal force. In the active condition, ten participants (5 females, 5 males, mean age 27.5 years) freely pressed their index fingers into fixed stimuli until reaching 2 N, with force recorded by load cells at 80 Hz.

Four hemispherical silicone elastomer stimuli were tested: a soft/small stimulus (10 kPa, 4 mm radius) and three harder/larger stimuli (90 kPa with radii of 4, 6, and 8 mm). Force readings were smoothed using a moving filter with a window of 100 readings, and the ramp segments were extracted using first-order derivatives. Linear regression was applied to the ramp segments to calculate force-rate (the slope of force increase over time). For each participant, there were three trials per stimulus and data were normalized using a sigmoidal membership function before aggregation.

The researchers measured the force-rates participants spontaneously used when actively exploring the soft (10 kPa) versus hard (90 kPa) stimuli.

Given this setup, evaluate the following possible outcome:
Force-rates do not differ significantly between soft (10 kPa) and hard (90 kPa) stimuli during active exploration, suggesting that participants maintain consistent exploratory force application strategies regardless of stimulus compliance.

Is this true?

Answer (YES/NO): YES